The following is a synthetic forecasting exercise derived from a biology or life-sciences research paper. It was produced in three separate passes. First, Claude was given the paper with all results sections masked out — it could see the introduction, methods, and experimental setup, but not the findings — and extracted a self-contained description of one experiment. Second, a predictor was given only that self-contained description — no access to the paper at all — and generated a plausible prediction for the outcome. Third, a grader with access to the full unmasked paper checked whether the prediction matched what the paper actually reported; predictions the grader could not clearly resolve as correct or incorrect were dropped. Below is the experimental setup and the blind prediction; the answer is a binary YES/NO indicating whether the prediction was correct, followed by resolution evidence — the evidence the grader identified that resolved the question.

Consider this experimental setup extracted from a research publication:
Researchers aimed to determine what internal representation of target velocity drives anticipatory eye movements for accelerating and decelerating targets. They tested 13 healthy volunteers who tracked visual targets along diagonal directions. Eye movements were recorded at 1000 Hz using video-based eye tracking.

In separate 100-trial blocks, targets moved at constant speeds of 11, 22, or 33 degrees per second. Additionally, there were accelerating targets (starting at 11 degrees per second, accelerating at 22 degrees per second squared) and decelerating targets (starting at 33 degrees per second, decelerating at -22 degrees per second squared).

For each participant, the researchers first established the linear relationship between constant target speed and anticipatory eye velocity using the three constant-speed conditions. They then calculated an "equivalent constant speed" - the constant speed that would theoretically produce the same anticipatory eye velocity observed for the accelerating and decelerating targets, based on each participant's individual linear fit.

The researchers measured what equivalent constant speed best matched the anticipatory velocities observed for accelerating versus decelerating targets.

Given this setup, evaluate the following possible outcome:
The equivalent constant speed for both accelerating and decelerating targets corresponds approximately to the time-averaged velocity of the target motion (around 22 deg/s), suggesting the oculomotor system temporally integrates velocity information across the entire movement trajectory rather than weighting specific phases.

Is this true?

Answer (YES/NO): NO